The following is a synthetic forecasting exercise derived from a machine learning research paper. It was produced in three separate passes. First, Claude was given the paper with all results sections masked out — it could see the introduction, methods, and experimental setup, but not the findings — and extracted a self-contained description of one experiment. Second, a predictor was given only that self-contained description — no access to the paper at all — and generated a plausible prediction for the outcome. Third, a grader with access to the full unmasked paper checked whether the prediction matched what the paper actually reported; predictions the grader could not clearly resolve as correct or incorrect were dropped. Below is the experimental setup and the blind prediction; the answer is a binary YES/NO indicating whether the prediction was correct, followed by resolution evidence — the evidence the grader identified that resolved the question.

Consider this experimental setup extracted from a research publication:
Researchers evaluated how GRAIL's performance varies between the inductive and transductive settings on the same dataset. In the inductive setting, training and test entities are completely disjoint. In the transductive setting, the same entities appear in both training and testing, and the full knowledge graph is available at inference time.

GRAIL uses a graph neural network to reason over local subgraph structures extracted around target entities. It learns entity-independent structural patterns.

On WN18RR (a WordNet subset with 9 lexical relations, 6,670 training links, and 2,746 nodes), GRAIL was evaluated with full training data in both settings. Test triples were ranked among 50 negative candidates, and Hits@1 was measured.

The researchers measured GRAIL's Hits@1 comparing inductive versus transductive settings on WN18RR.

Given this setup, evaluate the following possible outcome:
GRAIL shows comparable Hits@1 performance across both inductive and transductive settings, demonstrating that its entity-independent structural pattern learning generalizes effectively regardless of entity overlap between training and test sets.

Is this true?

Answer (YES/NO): NO